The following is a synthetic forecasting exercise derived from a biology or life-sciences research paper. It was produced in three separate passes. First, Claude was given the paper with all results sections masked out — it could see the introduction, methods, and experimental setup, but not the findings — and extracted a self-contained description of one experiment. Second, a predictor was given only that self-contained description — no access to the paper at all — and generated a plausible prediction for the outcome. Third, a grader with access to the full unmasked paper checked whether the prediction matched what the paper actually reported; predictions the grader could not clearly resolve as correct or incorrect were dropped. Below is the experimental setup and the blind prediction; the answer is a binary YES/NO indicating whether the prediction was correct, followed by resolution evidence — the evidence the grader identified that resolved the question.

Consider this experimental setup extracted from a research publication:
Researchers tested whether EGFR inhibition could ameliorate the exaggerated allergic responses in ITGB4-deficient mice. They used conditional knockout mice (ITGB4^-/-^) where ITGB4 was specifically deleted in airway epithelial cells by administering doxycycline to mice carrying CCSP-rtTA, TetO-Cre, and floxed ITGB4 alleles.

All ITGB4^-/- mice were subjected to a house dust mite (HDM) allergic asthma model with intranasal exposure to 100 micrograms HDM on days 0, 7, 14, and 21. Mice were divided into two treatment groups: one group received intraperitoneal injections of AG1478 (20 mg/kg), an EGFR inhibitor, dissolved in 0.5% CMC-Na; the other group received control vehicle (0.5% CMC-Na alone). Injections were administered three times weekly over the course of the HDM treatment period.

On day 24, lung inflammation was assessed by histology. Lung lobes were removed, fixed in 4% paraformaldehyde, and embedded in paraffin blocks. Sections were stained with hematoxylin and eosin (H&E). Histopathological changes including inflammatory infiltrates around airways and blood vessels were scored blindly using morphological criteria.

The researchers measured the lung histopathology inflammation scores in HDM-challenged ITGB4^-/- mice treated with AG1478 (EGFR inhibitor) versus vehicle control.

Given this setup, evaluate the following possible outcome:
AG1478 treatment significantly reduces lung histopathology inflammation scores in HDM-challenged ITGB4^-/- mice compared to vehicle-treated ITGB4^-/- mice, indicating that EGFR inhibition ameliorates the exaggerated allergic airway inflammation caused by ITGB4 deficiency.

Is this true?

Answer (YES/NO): YES